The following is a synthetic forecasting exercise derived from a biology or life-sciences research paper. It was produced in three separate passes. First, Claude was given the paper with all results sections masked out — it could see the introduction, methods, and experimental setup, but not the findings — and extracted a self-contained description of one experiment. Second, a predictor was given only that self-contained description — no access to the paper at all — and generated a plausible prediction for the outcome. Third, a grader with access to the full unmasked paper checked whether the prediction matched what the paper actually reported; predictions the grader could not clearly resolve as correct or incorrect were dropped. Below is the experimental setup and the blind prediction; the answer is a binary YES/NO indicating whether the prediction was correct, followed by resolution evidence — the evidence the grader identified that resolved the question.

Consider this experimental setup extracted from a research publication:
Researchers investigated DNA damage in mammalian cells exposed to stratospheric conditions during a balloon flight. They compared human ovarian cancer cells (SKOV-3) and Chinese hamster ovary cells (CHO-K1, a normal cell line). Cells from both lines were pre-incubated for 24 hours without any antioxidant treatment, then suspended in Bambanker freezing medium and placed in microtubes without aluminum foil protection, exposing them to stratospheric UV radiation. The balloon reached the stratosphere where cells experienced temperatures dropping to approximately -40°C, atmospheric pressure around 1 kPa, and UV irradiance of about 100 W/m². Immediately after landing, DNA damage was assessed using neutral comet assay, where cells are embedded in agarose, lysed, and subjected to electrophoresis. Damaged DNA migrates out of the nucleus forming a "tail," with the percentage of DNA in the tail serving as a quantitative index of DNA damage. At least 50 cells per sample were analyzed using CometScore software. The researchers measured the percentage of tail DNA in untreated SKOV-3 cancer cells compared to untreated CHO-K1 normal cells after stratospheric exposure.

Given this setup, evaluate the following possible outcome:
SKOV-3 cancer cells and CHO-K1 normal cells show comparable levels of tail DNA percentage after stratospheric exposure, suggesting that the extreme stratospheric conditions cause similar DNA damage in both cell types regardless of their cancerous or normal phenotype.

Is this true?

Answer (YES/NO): NO